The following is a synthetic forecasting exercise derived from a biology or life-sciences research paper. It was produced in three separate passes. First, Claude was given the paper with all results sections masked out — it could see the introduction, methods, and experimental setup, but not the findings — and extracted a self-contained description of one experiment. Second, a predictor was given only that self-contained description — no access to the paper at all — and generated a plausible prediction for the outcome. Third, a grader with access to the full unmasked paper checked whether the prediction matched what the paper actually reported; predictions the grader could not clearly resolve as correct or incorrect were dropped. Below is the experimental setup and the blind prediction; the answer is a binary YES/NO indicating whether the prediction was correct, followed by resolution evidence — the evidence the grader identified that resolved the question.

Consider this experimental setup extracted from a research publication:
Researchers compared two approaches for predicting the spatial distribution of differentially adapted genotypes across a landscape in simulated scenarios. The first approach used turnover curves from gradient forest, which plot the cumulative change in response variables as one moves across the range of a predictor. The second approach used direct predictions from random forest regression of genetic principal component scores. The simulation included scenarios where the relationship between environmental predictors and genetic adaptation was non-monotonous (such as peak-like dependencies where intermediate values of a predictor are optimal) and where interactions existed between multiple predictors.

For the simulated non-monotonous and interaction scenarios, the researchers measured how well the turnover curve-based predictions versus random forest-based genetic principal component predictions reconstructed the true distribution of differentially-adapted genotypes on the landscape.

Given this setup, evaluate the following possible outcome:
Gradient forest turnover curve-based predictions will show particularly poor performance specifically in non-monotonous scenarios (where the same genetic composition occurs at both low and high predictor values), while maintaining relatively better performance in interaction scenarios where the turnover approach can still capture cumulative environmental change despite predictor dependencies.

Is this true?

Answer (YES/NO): NO